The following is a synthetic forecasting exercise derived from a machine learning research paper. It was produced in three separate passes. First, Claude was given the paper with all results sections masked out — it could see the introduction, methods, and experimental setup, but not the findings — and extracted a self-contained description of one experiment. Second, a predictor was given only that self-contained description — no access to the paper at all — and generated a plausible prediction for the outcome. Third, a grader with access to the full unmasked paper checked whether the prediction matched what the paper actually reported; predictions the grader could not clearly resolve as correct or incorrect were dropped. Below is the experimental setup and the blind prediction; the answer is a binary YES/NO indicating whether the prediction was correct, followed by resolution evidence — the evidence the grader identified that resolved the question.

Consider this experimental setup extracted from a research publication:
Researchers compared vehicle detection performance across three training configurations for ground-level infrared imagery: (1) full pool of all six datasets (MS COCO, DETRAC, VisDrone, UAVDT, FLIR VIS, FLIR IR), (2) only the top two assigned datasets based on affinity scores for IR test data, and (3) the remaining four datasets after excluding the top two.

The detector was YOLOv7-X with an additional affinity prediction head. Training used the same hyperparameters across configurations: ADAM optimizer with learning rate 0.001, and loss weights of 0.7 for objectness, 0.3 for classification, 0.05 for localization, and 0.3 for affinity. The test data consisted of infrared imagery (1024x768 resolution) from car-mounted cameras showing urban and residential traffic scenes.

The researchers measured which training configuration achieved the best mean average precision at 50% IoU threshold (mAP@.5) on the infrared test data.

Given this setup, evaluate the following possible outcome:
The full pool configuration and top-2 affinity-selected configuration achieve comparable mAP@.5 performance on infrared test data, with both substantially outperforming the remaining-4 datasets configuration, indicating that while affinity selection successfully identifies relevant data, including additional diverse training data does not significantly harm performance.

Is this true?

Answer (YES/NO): YES